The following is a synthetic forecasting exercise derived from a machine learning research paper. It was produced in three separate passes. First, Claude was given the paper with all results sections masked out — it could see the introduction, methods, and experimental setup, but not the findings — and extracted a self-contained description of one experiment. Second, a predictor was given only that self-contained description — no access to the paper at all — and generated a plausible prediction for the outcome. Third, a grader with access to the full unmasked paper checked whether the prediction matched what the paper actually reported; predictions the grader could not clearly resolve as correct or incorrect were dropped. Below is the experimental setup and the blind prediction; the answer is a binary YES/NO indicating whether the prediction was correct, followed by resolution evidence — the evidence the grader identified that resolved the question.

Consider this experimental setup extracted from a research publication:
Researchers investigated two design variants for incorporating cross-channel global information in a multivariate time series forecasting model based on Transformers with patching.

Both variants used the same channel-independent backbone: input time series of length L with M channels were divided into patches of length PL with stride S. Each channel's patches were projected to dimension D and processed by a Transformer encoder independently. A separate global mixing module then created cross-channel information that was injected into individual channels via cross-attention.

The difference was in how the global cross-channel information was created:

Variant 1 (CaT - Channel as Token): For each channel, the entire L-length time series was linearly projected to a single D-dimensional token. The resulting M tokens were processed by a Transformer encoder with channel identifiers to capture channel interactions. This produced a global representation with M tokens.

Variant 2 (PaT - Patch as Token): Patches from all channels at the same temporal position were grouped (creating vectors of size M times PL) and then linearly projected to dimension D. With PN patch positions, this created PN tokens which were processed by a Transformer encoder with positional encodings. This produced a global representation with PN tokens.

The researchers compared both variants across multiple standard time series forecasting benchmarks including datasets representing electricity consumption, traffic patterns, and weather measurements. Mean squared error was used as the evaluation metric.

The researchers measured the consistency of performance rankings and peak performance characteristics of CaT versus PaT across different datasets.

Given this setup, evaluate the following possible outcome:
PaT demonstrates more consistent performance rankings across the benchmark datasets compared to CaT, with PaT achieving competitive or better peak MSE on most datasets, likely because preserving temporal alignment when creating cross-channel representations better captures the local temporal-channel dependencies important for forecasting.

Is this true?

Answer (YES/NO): YES